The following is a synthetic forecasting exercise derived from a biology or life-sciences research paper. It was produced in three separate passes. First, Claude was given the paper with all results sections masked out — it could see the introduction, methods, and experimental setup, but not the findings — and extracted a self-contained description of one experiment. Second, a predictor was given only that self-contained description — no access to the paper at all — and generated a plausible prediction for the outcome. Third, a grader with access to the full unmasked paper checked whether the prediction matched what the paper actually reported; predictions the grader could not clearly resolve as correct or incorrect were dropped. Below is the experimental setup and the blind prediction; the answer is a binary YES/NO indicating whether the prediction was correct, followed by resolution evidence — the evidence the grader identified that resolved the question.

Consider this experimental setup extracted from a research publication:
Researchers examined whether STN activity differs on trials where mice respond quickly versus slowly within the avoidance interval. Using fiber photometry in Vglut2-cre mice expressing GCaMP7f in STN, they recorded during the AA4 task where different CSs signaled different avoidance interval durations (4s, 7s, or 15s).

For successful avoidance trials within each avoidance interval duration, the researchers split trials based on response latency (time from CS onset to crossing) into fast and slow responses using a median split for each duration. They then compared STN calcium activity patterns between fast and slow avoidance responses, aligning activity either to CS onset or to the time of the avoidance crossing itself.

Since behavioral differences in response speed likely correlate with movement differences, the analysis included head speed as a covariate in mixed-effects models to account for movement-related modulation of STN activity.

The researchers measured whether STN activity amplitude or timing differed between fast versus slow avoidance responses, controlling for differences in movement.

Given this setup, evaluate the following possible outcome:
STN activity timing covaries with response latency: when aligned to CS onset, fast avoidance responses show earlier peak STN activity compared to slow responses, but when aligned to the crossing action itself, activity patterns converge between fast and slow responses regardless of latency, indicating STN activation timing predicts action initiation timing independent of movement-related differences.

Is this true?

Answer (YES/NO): NO